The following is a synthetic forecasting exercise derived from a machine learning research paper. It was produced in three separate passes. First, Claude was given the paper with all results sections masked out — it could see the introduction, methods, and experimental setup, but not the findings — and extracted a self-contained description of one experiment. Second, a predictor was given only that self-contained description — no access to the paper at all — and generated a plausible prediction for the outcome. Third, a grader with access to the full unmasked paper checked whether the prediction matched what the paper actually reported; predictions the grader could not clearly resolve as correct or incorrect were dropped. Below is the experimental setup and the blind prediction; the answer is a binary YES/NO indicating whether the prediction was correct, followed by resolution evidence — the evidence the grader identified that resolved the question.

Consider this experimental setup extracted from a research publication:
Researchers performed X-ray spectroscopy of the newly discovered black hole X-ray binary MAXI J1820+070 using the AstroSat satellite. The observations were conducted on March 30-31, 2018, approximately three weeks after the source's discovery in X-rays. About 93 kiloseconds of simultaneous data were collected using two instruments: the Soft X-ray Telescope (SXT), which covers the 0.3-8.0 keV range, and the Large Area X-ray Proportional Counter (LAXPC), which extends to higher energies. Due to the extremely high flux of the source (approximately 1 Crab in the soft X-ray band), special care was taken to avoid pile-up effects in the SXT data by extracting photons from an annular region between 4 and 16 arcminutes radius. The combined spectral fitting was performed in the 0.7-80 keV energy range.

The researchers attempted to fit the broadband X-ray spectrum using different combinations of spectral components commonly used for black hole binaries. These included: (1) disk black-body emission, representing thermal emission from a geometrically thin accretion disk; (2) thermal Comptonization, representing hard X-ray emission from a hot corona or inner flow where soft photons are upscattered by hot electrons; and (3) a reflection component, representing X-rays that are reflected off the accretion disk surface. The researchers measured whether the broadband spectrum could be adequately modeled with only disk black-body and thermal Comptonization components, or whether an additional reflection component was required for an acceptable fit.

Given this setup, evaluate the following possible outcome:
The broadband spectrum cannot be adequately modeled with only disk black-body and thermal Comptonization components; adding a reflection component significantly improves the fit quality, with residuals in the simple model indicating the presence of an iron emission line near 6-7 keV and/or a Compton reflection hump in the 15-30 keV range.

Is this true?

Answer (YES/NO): NO